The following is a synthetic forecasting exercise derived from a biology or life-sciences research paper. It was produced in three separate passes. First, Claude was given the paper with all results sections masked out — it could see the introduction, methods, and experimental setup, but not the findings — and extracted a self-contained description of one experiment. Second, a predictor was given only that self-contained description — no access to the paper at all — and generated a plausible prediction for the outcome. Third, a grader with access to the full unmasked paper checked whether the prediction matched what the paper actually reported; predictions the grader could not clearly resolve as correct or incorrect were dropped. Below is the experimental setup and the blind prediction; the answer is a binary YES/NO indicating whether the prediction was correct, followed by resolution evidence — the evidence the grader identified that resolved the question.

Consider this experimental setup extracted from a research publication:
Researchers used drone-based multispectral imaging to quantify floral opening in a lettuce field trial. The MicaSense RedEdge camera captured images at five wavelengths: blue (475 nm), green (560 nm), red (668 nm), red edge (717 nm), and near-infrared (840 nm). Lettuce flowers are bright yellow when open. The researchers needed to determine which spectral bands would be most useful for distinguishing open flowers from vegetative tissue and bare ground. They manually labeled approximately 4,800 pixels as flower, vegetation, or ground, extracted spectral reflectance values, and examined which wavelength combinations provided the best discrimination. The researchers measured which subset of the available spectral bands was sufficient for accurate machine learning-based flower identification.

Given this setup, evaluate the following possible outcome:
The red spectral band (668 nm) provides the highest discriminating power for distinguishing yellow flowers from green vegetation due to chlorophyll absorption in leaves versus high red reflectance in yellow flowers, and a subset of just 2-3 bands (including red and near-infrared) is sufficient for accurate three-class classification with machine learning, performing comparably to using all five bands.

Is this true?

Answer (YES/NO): NO